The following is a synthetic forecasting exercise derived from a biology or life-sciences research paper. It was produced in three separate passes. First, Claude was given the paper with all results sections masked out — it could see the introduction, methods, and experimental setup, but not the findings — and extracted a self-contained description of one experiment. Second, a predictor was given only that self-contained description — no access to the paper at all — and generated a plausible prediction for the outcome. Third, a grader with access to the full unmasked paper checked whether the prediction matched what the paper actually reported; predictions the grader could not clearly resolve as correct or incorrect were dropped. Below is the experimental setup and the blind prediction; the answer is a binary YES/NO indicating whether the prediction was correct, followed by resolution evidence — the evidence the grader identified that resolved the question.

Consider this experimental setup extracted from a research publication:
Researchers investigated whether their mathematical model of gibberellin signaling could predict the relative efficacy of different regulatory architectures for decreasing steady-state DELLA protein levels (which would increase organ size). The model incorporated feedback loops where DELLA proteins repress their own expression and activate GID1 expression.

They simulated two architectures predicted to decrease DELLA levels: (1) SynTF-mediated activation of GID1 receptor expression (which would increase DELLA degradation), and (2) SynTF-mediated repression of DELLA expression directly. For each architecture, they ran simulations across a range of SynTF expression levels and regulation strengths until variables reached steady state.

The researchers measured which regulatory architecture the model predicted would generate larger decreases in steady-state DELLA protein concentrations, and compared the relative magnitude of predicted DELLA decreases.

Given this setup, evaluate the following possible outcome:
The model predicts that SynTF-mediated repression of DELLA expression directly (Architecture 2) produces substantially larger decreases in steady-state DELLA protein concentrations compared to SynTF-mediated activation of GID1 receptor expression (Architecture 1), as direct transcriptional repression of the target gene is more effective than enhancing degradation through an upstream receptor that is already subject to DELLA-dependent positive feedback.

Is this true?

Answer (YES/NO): YES